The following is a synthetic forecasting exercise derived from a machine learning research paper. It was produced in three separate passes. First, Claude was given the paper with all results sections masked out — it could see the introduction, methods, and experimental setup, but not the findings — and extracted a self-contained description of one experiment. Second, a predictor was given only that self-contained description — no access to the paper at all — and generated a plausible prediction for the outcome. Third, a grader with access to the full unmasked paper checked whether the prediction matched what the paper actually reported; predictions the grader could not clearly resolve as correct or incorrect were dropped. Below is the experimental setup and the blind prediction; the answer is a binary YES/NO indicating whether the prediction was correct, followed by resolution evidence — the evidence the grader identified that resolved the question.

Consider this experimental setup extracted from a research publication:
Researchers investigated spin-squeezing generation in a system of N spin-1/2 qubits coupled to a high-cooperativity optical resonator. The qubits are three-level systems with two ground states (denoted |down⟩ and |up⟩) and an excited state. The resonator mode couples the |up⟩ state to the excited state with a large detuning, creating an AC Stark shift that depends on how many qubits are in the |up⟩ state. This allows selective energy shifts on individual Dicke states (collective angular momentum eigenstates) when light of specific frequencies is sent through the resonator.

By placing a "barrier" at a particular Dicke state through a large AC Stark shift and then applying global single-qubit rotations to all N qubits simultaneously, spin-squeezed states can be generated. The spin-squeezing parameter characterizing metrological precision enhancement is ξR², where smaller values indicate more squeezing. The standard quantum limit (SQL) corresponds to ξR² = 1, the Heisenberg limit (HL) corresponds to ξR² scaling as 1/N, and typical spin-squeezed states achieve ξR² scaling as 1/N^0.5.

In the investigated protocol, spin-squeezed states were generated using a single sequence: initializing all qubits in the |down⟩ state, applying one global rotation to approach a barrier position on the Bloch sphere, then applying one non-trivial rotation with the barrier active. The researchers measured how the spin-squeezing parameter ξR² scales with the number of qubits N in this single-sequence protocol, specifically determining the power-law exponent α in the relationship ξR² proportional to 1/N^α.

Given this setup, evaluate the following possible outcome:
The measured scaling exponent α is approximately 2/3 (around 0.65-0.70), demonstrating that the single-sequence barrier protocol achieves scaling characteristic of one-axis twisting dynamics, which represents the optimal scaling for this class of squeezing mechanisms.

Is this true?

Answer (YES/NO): NO